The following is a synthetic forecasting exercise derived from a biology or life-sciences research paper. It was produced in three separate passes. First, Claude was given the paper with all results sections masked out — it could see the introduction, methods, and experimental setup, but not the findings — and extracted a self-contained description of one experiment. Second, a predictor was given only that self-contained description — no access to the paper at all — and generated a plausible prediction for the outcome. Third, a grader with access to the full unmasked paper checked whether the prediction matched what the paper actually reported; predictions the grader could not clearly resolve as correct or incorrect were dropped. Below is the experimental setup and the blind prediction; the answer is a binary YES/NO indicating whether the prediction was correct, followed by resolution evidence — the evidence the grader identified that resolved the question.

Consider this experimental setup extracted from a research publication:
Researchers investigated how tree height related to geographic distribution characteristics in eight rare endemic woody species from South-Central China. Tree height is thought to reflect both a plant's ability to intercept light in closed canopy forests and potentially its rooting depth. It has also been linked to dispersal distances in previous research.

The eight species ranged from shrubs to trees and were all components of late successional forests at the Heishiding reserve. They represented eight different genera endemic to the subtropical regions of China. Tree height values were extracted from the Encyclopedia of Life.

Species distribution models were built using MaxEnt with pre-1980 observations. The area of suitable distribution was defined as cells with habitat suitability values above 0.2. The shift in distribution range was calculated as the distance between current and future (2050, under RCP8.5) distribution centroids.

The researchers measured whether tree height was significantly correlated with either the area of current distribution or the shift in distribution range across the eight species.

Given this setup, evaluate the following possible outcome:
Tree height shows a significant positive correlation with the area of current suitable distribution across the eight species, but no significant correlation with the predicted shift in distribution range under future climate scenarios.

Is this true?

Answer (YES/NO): NO